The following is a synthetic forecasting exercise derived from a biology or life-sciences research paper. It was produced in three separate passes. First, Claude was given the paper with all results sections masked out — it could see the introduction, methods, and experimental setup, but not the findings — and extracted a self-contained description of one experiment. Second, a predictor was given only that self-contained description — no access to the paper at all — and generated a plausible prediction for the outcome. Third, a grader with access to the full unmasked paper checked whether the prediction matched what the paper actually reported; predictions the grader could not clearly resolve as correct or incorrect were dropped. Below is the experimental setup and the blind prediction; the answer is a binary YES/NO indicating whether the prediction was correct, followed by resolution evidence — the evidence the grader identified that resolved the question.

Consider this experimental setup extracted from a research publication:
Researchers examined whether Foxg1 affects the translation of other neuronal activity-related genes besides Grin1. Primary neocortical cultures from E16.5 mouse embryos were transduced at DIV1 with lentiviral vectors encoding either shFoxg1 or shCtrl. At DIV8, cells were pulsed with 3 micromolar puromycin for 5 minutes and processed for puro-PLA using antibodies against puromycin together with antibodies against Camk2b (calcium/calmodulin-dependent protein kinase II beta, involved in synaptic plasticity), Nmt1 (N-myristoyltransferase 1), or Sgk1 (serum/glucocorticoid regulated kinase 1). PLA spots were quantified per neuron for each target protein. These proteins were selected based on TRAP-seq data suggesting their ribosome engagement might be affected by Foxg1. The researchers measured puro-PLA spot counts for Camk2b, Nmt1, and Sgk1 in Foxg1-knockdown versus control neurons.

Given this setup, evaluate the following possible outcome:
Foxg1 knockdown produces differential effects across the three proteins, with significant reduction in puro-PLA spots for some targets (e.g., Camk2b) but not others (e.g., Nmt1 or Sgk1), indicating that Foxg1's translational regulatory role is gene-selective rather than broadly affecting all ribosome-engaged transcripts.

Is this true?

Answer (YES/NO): NO